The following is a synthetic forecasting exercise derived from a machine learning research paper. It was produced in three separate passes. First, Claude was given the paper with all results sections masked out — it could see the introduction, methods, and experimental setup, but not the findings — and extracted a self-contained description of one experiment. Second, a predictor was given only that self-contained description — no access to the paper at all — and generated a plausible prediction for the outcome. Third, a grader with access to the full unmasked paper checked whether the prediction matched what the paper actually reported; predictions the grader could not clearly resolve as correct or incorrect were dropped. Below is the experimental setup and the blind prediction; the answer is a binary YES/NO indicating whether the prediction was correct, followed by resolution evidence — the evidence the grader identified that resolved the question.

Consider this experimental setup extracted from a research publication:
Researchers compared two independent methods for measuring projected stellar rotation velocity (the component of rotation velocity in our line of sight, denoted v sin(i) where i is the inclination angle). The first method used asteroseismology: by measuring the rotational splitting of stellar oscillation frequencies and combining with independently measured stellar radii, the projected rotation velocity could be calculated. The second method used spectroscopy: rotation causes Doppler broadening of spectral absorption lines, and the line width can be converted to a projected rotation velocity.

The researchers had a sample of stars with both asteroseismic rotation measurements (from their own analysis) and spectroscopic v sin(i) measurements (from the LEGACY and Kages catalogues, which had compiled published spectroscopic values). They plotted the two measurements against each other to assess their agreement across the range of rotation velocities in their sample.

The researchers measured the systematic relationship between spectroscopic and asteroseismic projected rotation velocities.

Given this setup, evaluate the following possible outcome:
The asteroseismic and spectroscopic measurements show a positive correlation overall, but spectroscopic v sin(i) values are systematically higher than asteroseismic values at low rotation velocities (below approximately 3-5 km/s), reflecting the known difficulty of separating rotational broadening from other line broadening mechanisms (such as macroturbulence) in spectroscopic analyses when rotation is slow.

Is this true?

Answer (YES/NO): YES